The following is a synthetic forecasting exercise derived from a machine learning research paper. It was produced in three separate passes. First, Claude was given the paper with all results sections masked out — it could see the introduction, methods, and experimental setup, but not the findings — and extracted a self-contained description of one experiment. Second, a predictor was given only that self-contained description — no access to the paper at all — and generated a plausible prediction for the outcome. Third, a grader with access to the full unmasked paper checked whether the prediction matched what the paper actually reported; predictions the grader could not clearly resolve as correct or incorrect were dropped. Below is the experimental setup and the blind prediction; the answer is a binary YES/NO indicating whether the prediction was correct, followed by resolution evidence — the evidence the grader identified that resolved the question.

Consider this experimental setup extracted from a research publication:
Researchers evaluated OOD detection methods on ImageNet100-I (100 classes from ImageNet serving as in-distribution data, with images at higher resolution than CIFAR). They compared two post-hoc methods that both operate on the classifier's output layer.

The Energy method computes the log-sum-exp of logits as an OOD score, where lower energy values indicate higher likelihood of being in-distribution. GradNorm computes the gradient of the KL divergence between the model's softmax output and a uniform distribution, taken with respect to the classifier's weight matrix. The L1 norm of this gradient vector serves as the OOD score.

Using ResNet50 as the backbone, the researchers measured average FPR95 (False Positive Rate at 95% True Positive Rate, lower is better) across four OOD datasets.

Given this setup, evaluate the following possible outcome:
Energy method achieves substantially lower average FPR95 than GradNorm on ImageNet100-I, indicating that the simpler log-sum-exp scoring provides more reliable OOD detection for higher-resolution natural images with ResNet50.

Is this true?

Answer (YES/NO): NO